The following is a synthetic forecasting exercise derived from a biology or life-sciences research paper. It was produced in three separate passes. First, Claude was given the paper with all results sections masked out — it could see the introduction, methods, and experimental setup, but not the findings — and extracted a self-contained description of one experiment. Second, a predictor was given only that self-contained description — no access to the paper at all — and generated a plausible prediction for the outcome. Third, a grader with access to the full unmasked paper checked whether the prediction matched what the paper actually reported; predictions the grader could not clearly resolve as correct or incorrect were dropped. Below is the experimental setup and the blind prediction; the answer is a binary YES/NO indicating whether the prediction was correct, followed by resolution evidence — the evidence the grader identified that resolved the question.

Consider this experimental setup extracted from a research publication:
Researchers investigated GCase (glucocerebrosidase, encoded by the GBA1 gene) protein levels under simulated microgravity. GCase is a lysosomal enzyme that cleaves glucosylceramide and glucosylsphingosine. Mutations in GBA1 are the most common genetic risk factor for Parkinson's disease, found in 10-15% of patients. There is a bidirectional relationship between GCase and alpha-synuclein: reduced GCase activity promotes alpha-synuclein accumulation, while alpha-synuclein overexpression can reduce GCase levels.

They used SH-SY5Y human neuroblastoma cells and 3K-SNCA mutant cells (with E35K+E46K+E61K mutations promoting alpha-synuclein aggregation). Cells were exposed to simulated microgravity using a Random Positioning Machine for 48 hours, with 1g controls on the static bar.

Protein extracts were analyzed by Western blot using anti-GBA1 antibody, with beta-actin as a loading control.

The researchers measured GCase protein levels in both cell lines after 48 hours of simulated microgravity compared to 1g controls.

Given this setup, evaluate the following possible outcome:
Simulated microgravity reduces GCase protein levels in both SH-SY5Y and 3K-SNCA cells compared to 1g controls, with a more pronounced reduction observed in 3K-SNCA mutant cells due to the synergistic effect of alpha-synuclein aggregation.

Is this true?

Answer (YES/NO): NO